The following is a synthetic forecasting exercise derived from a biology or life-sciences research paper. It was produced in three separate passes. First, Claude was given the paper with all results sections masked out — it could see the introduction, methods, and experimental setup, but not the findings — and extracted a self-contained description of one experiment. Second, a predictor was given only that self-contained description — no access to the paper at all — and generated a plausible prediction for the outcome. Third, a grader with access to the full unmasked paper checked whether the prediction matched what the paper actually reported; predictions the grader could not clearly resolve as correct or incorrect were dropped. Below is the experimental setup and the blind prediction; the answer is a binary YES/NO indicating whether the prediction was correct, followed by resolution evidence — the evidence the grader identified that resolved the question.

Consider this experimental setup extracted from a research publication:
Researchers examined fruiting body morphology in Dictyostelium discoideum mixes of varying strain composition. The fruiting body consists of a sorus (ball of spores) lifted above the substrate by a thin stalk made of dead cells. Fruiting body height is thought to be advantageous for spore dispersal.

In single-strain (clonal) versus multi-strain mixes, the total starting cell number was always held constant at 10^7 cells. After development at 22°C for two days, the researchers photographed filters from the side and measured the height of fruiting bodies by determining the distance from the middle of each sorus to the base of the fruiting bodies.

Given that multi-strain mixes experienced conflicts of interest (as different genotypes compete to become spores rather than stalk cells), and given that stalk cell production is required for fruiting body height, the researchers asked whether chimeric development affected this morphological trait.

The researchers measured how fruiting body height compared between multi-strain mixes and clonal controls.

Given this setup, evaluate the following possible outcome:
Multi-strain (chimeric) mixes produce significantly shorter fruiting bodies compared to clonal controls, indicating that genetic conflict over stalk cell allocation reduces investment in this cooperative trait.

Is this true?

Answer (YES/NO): NO